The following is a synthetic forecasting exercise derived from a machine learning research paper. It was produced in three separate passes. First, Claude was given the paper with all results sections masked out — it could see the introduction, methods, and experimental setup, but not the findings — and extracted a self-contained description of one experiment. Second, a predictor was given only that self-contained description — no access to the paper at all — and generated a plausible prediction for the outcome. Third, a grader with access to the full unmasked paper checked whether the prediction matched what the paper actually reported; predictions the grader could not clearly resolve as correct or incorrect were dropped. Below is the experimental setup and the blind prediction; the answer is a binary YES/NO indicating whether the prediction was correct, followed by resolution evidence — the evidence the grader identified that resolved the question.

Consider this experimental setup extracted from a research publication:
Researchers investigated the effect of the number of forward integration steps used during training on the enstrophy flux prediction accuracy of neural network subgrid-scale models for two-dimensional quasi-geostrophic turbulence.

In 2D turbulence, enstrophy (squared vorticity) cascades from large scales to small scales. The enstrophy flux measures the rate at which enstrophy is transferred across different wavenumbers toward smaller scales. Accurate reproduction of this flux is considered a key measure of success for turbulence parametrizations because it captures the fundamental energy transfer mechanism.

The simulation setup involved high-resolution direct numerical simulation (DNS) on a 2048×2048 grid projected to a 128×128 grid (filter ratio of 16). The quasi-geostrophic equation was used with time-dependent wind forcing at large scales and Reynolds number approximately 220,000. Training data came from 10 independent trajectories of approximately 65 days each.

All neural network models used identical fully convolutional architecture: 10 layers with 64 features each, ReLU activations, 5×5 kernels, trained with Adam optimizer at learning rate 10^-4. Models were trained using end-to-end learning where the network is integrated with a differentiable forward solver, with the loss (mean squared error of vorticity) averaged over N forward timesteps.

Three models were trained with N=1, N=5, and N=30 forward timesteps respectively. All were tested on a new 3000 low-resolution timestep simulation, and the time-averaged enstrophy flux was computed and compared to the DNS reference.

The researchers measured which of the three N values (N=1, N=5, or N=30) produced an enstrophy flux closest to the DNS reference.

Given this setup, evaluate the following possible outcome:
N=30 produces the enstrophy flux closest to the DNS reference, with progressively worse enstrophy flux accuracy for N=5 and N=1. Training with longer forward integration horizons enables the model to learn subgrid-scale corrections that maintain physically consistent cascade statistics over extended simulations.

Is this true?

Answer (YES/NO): YES